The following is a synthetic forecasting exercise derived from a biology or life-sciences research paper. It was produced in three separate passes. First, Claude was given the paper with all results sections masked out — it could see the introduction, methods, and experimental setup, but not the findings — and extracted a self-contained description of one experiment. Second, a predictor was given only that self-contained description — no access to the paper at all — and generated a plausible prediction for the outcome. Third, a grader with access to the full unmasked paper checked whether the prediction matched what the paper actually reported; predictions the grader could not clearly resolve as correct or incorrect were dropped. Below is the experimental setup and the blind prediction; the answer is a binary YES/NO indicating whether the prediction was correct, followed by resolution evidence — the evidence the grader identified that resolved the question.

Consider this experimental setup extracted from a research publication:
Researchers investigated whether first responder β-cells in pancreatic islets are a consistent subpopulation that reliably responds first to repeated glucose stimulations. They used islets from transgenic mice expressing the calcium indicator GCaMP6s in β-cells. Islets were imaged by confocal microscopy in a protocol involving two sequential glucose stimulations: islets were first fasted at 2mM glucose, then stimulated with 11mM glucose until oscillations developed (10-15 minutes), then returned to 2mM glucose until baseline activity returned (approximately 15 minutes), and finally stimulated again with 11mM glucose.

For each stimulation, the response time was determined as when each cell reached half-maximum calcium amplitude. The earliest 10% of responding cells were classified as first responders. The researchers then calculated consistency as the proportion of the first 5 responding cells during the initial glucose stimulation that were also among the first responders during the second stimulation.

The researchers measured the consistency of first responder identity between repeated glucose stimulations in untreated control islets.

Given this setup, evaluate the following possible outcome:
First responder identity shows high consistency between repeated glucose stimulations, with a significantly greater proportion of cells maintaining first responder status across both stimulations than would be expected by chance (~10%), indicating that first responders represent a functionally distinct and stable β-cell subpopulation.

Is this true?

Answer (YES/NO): YES